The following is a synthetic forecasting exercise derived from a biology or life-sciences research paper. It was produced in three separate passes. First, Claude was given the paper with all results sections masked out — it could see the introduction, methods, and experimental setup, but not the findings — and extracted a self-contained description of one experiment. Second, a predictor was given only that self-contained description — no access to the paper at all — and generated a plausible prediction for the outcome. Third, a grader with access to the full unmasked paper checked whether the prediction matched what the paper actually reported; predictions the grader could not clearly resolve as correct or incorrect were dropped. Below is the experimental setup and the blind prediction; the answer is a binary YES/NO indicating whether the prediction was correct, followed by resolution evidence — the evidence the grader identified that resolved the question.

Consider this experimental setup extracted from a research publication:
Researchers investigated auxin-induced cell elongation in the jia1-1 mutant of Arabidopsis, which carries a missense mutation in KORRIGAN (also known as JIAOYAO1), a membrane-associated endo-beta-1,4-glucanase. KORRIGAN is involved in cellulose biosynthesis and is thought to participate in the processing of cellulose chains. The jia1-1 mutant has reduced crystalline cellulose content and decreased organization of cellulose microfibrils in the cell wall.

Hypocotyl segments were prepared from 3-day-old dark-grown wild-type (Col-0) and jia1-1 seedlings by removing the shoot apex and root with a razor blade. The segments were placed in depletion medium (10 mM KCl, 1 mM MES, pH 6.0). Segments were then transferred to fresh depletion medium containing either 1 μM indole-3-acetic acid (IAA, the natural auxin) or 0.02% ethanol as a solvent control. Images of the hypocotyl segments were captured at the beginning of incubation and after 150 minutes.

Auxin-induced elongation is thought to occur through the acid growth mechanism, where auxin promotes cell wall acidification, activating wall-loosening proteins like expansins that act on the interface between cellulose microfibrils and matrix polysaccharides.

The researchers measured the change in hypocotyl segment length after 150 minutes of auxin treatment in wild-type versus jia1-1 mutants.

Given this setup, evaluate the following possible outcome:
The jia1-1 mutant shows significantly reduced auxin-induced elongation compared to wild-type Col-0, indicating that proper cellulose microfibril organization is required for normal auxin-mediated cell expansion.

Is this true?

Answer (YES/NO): NO